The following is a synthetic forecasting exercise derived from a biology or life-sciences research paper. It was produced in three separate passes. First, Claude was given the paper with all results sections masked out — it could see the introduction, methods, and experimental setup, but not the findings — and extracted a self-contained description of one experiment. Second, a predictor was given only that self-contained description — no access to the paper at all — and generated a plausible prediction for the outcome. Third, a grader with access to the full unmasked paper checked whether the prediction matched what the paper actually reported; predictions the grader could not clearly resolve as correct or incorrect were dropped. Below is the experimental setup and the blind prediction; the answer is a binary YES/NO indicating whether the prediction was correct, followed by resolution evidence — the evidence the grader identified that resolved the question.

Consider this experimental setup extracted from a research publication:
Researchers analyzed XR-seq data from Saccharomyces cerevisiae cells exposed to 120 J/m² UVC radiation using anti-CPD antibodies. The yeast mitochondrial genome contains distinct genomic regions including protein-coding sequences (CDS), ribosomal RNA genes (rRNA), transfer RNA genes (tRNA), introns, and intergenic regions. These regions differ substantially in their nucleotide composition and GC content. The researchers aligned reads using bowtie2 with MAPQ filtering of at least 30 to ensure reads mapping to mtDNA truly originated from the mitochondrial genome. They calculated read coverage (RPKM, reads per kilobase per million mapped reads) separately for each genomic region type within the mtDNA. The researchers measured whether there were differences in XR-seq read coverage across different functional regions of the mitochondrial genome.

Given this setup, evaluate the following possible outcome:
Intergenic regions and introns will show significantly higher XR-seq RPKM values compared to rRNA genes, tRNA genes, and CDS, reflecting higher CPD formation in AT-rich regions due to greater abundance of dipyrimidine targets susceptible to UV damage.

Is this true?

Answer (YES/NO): NO